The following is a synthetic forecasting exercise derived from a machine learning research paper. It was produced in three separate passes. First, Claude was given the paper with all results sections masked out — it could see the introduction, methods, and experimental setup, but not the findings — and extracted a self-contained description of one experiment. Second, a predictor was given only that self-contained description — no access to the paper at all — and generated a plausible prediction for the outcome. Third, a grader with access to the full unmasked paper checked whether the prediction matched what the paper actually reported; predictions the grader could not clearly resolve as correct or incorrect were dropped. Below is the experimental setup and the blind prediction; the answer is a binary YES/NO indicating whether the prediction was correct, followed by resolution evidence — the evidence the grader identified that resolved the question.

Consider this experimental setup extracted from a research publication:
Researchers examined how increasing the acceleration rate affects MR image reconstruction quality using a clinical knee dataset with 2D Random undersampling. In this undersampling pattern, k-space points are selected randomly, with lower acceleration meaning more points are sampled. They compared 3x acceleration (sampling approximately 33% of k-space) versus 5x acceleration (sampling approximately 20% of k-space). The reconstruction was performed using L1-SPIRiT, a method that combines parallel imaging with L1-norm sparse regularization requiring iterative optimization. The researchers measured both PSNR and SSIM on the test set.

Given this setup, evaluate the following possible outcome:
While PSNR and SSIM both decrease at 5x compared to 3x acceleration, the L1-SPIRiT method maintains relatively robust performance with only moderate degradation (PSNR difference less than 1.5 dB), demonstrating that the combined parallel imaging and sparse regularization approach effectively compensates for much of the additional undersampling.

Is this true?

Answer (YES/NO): NO